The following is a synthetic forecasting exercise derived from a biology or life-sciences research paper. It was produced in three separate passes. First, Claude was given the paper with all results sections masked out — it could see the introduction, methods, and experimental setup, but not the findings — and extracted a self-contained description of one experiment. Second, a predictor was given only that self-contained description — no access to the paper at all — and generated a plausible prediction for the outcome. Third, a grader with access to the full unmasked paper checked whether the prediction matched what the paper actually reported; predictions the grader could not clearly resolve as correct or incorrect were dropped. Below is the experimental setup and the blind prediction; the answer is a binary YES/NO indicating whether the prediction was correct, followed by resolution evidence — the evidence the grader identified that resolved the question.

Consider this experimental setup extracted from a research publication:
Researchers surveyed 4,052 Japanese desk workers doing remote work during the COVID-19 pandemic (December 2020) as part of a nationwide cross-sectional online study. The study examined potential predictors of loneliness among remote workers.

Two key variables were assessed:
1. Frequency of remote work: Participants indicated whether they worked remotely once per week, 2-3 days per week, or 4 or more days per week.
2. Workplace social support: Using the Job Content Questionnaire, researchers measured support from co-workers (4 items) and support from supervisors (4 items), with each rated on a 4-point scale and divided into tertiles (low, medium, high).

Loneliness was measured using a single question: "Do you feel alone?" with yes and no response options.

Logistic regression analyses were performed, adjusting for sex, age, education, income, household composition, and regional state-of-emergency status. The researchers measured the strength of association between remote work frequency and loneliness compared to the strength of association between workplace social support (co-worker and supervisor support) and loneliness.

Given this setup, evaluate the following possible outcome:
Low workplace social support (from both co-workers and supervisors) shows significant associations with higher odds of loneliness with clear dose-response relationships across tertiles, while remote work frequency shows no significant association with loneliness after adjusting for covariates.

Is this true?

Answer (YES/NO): NO